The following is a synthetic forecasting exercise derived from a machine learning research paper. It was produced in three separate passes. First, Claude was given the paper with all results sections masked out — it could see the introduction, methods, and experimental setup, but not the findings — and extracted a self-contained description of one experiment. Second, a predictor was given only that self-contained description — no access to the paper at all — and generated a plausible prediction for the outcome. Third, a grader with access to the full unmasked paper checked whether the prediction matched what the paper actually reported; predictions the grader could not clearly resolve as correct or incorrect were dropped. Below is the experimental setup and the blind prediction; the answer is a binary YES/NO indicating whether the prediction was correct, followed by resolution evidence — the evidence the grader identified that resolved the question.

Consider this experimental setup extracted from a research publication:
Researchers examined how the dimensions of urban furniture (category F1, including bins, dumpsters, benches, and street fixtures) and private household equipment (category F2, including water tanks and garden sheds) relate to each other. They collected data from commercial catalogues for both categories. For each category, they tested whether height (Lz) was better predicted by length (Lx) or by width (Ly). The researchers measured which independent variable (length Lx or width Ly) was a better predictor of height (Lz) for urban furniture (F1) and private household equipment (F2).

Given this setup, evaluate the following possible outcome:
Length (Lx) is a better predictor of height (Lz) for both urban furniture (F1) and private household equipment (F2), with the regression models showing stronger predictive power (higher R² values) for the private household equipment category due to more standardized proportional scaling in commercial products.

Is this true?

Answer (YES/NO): NO